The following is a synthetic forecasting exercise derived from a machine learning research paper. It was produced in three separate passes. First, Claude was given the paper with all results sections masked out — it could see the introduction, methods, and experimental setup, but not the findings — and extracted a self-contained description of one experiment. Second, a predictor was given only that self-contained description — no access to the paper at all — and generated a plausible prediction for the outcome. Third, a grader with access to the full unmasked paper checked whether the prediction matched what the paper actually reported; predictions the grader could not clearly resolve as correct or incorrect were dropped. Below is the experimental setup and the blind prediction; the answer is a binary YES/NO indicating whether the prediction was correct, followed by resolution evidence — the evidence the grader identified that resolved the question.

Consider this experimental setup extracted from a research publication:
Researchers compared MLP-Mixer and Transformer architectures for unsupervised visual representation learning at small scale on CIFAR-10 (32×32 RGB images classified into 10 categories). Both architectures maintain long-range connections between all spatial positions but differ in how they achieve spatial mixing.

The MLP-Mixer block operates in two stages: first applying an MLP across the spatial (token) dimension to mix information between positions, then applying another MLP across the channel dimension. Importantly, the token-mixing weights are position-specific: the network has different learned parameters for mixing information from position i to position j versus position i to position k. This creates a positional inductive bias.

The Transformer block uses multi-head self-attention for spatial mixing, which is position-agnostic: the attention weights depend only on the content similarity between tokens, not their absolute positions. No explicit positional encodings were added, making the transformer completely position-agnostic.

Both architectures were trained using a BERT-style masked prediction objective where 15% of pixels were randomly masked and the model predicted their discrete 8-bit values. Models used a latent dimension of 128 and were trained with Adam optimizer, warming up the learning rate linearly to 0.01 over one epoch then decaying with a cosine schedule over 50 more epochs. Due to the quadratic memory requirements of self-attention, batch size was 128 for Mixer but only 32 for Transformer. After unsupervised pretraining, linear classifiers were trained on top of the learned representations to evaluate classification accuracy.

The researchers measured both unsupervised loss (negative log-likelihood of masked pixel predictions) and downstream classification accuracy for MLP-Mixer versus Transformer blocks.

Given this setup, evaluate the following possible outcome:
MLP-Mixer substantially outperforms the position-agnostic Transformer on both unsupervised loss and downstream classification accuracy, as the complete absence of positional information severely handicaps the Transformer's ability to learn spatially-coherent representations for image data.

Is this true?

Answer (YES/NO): YES